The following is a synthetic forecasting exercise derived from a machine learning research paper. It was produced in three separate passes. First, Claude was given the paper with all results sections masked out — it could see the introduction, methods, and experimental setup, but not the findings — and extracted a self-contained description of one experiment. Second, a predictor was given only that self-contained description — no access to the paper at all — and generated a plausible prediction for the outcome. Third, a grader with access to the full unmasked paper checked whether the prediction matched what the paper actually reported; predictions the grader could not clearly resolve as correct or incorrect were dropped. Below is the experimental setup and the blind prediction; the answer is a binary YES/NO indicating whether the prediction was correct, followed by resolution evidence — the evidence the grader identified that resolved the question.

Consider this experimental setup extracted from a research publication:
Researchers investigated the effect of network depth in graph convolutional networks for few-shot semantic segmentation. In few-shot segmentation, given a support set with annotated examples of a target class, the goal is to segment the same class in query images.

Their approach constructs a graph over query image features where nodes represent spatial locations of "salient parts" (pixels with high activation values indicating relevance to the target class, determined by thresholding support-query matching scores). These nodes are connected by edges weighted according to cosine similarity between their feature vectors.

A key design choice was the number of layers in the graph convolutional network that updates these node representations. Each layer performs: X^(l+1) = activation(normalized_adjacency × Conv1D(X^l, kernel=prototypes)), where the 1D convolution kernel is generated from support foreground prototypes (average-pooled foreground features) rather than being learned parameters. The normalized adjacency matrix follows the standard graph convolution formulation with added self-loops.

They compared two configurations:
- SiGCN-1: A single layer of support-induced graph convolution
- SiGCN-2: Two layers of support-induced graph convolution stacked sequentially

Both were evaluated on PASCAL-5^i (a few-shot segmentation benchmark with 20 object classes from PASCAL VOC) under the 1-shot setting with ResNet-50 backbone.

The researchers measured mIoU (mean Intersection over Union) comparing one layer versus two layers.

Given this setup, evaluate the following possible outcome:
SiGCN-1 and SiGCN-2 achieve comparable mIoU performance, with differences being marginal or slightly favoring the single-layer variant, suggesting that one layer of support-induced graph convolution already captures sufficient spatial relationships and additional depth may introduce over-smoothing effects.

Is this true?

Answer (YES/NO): NO